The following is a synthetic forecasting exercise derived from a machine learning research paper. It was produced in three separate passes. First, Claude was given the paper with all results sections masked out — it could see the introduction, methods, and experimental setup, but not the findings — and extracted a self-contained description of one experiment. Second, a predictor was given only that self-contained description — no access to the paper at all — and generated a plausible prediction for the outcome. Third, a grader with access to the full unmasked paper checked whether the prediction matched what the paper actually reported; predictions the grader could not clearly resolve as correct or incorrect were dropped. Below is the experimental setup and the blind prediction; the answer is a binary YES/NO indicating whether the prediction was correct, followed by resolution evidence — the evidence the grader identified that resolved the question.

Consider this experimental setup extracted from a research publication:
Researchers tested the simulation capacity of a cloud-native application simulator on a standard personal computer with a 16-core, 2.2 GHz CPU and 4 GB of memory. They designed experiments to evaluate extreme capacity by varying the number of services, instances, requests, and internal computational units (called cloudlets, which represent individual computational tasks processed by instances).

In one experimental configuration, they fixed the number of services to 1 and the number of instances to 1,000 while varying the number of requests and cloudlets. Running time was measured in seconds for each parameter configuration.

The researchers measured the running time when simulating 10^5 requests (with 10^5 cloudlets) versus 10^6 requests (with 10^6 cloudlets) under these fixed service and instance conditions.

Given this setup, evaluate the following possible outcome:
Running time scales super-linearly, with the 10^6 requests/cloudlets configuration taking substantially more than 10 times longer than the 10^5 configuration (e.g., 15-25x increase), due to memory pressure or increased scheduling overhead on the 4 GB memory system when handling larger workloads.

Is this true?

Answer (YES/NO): NO